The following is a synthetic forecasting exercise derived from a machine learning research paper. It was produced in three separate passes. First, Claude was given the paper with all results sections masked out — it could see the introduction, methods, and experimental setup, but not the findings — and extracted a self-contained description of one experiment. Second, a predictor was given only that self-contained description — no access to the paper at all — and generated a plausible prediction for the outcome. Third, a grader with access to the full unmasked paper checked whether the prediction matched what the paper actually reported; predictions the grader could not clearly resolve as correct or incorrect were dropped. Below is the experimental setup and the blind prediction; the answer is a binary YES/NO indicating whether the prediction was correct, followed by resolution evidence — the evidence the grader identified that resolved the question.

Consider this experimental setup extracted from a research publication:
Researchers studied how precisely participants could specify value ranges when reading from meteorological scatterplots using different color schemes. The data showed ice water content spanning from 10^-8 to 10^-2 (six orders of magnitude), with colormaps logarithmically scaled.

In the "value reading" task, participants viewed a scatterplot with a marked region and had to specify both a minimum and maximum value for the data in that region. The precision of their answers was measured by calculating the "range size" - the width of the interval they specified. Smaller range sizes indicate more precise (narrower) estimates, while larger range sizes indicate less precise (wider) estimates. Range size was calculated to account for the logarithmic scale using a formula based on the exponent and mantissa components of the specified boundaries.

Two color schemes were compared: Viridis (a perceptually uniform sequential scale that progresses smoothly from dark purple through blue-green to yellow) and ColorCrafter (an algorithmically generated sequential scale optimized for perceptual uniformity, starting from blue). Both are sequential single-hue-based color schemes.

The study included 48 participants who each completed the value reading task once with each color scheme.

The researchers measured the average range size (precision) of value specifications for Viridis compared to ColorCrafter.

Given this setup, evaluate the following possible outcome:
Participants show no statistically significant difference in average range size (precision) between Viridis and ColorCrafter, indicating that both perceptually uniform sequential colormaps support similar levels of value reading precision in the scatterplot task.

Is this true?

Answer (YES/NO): YES